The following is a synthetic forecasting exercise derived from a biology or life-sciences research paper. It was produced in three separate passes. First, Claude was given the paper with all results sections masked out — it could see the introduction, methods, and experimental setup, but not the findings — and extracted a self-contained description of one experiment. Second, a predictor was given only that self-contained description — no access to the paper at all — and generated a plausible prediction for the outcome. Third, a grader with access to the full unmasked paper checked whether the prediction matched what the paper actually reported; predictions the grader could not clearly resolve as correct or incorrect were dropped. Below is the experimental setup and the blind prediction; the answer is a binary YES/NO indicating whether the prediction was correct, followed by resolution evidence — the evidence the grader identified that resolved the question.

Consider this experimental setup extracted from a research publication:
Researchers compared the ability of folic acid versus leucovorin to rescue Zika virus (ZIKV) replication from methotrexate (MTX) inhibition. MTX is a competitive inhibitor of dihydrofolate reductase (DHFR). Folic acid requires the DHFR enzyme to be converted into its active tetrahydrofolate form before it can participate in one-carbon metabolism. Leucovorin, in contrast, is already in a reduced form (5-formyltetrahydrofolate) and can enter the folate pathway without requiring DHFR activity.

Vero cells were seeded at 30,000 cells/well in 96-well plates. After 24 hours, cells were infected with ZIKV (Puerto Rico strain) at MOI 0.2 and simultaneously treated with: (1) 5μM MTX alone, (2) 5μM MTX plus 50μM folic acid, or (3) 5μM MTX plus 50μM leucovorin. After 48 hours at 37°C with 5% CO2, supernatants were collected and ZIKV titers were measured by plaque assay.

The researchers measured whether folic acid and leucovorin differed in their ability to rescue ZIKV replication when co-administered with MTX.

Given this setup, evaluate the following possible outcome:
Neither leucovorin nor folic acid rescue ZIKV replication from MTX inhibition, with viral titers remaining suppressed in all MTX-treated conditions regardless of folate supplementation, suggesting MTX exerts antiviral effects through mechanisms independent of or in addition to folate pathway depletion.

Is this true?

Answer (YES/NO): NO